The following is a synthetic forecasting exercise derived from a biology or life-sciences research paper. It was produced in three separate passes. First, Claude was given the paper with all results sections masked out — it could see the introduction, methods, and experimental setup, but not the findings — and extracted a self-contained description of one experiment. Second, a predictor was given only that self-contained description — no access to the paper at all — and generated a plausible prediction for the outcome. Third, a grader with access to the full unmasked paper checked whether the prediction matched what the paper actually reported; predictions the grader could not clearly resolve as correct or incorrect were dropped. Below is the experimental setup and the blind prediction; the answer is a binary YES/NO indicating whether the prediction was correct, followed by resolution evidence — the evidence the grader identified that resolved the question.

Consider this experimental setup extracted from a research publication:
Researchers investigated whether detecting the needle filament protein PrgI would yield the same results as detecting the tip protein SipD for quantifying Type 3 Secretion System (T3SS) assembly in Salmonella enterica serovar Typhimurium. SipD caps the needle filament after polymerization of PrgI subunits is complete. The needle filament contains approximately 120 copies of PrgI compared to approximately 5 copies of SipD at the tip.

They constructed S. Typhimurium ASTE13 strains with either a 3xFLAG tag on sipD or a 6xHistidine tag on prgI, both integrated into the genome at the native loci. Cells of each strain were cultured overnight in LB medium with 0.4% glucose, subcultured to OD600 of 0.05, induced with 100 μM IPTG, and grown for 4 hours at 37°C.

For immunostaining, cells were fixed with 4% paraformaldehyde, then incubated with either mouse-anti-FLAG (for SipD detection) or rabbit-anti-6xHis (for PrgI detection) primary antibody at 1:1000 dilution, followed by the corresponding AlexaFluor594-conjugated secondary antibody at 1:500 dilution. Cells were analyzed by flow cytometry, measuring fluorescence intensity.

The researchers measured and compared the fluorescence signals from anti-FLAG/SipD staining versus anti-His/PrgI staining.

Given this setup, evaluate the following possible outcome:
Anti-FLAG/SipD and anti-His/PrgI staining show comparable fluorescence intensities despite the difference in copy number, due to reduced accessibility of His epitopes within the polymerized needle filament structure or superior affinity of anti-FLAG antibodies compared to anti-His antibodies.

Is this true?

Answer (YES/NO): NO